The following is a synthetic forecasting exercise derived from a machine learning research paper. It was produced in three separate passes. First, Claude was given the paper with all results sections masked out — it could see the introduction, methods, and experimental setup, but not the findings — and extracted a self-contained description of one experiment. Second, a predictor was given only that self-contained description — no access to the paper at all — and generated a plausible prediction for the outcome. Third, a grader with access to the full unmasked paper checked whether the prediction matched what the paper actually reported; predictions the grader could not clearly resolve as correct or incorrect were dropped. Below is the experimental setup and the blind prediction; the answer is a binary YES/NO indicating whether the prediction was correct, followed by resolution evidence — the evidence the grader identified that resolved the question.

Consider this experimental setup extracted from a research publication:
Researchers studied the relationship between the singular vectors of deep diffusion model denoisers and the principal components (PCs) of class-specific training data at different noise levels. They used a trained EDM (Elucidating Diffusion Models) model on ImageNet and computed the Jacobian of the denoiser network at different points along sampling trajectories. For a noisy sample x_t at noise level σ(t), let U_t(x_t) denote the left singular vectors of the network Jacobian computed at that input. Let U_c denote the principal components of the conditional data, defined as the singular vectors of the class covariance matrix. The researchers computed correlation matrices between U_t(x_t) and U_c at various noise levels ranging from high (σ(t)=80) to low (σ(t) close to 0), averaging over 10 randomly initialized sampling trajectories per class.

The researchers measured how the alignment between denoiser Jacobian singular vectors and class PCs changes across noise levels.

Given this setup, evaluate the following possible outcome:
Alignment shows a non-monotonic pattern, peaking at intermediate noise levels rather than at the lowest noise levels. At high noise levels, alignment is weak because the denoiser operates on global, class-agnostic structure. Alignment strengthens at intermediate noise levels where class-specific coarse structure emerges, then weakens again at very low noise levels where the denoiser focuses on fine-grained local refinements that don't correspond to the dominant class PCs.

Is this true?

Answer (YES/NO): NO